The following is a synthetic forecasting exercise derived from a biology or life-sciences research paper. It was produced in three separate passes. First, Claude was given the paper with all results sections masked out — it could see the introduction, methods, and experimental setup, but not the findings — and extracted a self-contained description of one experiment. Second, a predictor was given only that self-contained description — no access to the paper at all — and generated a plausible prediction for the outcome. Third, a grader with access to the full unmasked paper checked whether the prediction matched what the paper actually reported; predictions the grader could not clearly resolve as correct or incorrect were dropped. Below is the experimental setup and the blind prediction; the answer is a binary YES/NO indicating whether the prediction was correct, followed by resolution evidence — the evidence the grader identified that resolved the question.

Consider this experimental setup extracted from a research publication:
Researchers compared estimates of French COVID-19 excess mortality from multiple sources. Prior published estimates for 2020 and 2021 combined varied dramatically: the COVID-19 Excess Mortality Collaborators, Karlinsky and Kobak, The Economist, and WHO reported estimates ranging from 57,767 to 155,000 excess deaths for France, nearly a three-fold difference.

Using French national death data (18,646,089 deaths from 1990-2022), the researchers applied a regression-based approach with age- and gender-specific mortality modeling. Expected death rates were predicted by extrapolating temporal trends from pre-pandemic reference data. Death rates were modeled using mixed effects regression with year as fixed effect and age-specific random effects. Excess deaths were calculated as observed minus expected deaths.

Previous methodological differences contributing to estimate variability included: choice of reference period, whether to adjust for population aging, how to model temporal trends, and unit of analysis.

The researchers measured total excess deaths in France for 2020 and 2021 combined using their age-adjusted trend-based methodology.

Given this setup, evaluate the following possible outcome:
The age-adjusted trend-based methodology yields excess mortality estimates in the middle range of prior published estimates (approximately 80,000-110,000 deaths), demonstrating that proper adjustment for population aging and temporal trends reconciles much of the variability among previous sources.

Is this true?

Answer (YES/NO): YES